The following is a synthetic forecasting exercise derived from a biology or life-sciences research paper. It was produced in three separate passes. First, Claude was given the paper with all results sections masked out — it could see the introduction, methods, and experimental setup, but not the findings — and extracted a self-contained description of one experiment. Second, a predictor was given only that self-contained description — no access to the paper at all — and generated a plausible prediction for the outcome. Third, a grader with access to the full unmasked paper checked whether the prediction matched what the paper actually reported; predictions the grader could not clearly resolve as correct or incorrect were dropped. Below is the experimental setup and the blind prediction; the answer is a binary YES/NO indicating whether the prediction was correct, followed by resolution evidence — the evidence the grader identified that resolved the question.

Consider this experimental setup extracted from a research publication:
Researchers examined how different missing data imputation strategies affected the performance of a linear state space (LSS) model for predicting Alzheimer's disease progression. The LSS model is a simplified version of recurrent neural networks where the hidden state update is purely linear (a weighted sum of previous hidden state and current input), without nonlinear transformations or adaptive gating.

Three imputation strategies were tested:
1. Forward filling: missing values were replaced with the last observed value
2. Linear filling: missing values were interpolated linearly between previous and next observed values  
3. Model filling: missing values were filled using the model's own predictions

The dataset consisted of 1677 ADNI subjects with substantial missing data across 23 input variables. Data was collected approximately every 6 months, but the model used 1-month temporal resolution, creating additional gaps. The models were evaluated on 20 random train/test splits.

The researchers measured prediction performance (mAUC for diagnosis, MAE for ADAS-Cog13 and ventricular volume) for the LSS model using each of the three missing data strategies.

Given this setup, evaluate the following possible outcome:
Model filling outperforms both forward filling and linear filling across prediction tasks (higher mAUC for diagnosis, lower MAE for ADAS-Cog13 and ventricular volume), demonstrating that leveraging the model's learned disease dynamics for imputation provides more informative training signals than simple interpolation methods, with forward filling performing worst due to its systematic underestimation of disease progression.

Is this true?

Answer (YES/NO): NO